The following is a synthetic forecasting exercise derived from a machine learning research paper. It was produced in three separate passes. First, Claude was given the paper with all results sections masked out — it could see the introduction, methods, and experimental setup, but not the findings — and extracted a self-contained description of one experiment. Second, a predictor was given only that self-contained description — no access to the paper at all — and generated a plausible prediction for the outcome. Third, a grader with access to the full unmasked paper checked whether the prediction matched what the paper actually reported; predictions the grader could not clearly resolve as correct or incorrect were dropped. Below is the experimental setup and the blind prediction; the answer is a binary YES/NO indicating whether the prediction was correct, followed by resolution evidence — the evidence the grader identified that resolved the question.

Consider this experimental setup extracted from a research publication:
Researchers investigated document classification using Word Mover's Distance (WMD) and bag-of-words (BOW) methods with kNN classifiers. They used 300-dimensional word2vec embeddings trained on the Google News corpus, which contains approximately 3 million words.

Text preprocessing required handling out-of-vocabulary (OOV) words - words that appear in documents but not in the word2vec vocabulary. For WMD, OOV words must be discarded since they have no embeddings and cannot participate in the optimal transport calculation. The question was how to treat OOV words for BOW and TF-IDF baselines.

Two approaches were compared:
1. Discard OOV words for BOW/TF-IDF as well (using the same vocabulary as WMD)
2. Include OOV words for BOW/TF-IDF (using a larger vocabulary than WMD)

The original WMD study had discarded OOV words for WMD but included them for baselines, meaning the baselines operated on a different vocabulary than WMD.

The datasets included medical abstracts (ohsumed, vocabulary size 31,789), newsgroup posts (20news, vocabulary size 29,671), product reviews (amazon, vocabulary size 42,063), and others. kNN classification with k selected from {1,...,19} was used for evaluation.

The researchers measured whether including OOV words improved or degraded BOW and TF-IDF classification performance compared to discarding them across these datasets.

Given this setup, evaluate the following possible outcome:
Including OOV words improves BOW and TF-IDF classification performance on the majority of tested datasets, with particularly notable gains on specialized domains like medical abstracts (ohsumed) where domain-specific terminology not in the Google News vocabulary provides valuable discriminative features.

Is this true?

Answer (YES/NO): NO